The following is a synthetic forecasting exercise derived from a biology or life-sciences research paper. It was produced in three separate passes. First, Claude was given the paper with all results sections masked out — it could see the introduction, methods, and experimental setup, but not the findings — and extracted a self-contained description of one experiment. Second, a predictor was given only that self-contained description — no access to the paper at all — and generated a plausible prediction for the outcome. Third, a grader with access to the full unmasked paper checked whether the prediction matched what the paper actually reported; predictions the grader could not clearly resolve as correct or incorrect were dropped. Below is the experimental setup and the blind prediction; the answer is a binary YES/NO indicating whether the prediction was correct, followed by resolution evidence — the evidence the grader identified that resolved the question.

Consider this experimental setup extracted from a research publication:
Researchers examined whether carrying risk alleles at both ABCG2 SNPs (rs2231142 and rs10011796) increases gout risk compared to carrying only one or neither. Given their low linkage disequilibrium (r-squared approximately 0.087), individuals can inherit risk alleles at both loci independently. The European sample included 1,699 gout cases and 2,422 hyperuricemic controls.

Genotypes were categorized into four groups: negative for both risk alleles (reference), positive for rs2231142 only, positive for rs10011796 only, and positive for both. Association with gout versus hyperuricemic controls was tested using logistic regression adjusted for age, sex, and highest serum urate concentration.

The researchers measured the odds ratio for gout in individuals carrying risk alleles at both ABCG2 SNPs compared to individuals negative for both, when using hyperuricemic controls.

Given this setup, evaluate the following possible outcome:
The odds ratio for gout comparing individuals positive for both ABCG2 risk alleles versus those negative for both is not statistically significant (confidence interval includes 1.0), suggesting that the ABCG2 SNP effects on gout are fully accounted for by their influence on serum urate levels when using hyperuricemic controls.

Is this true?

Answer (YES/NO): NO